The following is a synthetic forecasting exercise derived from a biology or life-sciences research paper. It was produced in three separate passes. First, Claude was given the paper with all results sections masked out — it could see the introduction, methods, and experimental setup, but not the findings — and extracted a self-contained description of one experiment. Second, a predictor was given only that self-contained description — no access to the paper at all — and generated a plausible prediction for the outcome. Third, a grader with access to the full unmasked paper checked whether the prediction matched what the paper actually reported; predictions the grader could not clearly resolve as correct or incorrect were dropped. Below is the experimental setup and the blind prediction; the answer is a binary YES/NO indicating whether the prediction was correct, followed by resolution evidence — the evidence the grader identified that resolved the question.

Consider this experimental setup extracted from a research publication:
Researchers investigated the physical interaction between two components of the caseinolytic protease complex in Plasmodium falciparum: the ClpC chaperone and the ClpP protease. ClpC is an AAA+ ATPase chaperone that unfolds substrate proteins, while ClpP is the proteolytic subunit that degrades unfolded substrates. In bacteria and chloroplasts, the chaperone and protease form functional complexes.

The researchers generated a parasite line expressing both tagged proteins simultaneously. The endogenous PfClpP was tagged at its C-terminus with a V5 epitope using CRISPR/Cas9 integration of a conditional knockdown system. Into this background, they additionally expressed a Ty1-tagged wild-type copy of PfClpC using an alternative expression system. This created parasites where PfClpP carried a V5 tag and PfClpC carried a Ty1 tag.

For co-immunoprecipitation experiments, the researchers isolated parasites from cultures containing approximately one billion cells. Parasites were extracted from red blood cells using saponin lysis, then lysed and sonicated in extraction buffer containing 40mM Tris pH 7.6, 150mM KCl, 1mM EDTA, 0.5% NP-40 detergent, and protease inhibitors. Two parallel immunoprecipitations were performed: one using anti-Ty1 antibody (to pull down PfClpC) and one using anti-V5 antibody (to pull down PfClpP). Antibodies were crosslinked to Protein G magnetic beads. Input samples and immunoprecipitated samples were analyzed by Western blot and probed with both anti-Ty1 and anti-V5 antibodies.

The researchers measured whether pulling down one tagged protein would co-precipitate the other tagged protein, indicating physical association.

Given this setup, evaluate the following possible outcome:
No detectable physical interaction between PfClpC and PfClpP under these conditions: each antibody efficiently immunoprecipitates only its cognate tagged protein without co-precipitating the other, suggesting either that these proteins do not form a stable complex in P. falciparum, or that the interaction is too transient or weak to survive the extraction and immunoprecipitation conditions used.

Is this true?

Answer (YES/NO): NO